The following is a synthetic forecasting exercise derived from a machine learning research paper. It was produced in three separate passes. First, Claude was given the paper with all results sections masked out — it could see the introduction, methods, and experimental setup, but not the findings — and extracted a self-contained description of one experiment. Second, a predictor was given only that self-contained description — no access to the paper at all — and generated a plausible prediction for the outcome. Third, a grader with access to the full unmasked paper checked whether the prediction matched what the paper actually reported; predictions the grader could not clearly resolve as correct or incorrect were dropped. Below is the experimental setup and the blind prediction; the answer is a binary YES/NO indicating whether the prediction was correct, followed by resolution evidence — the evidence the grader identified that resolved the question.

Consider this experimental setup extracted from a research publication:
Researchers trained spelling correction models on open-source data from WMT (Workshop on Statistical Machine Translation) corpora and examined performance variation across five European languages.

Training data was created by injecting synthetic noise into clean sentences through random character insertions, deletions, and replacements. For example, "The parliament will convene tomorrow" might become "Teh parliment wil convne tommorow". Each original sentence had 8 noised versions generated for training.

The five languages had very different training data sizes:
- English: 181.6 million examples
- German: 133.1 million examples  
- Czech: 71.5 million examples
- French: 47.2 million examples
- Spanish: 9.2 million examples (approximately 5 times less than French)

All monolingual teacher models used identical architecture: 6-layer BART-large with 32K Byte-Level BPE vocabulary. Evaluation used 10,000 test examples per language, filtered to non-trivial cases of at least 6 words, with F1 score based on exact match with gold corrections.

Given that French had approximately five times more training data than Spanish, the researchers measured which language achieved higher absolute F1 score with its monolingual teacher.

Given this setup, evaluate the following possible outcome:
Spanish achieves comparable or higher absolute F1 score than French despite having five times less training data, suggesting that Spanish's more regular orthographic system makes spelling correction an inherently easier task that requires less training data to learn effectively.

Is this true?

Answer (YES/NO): YES